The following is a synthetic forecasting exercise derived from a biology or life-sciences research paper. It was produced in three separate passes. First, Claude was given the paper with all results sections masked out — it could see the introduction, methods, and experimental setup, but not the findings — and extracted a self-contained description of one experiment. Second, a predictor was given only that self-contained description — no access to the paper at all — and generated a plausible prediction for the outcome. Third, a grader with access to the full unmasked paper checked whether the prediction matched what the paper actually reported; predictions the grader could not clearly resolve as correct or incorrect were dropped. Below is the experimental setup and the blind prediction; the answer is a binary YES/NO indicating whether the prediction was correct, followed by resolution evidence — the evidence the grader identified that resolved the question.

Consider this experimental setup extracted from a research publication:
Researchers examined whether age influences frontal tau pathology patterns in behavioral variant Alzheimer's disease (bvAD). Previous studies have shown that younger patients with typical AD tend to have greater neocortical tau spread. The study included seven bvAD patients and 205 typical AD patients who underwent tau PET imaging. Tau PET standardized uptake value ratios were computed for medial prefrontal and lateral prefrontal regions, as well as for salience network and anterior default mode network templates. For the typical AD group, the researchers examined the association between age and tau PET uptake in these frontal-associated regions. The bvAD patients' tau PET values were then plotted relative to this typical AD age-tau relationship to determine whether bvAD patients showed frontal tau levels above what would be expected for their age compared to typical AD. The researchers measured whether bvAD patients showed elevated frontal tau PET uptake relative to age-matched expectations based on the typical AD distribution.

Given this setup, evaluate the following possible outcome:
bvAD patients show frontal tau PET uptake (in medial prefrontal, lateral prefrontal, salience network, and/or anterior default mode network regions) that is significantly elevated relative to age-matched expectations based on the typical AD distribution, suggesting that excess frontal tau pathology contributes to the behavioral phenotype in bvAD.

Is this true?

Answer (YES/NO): NO